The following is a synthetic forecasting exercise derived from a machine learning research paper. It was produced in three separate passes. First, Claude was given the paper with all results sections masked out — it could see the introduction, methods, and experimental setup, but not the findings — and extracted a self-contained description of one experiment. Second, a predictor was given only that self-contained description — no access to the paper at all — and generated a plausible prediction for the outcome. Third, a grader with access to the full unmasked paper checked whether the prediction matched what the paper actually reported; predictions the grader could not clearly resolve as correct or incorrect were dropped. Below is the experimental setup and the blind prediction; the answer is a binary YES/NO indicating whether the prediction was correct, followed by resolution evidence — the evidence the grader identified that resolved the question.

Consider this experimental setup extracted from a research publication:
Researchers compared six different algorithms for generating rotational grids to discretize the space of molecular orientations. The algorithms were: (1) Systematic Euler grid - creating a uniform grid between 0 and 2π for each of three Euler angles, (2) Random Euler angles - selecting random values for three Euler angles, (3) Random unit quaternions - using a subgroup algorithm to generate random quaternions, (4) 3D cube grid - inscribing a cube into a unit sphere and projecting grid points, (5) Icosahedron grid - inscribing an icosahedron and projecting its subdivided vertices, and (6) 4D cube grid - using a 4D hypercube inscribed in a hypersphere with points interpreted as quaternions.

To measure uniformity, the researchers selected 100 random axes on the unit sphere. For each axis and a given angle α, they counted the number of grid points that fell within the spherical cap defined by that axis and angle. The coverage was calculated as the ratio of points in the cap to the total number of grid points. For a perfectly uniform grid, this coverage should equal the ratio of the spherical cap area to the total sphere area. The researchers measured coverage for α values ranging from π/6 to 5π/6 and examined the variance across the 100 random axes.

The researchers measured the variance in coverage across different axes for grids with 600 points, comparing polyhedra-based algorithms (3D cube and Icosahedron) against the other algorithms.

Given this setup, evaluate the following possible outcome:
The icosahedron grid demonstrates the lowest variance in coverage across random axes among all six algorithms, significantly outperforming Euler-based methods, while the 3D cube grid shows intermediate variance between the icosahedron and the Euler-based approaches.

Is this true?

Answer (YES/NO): NO